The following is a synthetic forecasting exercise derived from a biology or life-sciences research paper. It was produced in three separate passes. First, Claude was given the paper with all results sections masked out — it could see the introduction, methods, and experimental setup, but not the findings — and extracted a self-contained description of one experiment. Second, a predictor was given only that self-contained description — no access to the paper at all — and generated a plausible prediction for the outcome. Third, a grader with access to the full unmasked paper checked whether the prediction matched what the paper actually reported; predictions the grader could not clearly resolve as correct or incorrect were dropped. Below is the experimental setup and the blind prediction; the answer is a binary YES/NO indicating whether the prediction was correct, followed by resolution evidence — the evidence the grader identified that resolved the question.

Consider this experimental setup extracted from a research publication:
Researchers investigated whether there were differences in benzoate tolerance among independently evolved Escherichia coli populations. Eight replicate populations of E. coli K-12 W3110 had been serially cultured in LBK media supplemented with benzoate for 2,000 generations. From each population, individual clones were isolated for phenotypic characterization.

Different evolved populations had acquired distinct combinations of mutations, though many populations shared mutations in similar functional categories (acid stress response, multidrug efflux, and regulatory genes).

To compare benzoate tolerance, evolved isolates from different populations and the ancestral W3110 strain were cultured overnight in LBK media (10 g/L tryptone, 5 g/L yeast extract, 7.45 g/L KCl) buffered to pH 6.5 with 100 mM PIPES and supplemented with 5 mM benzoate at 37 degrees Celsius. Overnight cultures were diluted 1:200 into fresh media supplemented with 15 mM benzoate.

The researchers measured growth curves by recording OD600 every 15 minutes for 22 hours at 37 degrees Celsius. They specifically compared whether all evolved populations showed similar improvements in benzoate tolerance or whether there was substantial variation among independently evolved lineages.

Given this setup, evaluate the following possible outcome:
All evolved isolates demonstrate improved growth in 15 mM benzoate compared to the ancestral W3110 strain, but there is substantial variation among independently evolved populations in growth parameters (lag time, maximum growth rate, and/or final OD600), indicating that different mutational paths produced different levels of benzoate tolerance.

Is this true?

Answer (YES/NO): NO